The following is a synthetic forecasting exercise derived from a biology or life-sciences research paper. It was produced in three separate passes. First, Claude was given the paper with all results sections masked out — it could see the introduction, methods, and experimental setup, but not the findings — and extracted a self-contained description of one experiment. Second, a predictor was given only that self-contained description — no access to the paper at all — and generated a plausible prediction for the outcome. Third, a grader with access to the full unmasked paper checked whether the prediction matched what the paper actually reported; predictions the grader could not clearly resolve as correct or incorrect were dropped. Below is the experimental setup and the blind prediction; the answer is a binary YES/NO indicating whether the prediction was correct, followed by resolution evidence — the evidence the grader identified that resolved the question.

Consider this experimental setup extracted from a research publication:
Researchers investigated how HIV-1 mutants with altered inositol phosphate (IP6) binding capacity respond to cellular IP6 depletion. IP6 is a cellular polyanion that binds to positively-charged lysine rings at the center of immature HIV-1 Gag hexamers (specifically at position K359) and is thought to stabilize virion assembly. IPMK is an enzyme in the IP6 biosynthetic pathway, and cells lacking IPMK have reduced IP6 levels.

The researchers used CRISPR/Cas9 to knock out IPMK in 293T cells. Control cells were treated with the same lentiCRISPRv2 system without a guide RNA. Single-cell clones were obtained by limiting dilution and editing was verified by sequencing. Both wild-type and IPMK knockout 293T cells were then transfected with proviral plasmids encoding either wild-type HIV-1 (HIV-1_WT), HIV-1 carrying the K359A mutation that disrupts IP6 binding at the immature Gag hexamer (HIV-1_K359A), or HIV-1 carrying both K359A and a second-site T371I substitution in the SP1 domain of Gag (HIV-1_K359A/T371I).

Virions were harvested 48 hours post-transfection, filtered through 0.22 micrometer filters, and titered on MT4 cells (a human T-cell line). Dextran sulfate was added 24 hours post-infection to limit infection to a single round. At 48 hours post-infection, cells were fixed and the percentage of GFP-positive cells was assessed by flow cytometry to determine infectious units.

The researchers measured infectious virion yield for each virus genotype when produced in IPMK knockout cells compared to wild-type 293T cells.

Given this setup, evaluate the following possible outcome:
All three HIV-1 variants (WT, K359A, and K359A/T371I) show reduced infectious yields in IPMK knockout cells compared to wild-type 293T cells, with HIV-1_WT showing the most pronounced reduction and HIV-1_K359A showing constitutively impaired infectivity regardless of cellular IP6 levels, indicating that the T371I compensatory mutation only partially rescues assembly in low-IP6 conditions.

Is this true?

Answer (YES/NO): NO